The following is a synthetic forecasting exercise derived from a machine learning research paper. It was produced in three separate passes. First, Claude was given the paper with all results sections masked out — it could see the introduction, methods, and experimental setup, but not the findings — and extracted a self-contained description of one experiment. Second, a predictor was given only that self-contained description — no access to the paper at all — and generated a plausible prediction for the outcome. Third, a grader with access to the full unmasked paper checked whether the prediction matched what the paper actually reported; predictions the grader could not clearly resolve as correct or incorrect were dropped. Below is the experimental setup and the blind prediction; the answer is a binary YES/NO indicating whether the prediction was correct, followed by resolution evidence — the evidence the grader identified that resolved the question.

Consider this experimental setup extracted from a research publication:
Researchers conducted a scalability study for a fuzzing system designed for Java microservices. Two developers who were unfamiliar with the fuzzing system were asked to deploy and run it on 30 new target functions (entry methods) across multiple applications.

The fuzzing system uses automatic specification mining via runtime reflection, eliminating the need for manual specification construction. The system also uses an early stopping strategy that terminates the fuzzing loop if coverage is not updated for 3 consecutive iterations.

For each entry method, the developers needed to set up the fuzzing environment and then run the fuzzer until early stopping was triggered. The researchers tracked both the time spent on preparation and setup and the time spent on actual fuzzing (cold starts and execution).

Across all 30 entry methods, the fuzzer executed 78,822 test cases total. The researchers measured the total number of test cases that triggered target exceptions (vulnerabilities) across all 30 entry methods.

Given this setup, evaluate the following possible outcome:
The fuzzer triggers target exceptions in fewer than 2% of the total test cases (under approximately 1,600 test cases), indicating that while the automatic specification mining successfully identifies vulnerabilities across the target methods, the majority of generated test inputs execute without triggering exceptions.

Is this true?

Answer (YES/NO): NO